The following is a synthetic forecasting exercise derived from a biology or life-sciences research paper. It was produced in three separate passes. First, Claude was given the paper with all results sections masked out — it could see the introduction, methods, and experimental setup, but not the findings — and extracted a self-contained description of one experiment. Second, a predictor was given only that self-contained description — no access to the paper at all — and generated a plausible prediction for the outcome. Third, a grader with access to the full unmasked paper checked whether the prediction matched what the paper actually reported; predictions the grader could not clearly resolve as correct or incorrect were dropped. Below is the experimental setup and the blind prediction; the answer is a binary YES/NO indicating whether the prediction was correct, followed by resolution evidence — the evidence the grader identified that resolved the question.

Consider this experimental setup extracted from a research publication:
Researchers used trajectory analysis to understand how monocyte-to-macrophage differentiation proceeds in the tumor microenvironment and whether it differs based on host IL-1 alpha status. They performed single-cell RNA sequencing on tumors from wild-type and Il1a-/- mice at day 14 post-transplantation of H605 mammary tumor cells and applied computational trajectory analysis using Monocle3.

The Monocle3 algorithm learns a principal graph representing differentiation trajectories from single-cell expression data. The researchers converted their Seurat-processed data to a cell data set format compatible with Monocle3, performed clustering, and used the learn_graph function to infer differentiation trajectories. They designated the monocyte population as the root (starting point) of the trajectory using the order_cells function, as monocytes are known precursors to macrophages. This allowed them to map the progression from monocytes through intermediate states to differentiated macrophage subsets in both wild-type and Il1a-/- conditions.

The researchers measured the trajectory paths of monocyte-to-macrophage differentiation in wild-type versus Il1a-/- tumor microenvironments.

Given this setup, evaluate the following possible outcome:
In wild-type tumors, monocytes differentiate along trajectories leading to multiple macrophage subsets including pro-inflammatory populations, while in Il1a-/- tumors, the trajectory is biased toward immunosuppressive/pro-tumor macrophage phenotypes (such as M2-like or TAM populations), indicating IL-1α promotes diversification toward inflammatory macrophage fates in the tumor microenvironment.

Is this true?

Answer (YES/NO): NO